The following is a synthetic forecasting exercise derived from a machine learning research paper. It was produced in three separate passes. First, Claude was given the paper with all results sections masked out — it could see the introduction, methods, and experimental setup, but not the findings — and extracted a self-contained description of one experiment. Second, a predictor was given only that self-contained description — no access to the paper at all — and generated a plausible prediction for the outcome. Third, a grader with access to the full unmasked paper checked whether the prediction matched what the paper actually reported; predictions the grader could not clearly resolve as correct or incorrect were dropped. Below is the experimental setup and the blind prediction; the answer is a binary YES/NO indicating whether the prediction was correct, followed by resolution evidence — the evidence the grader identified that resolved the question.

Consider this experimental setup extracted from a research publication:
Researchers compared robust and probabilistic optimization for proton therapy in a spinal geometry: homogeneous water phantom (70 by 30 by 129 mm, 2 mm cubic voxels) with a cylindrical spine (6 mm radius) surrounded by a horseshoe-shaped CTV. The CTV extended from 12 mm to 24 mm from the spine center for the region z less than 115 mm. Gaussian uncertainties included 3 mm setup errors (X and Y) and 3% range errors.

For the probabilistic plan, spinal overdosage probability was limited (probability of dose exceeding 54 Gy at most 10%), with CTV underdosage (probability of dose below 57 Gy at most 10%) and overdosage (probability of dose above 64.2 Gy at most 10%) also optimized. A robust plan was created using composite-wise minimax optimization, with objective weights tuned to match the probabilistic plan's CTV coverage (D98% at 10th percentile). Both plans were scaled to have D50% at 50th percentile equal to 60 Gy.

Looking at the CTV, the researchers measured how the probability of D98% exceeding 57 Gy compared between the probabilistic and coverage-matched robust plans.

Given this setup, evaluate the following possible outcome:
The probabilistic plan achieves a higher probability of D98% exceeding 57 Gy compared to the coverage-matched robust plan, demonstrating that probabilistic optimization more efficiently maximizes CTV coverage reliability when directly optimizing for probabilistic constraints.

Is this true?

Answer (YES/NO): YES